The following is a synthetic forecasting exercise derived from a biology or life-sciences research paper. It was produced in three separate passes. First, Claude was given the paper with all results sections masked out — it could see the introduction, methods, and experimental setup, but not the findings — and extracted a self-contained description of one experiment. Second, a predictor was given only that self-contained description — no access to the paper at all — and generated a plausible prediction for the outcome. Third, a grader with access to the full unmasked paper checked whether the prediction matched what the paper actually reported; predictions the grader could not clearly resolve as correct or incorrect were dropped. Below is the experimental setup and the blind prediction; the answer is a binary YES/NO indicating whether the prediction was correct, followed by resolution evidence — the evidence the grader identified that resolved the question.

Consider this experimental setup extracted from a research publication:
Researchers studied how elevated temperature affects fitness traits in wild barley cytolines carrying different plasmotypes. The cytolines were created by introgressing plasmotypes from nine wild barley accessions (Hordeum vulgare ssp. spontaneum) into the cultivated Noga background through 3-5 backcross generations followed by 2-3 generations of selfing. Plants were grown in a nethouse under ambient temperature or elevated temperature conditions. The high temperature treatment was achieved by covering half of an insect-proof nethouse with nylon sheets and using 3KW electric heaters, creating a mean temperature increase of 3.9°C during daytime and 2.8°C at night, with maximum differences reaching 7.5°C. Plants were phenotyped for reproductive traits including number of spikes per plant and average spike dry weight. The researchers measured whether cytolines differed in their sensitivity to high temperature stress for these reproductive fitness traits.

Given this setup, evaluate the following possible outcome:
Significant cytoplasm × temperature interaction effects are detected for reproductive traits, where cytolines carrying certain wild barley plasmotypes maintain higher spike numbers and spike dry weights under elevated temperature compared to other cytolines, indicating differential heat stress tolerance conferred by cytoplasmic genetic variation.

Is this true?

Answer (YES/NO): NO